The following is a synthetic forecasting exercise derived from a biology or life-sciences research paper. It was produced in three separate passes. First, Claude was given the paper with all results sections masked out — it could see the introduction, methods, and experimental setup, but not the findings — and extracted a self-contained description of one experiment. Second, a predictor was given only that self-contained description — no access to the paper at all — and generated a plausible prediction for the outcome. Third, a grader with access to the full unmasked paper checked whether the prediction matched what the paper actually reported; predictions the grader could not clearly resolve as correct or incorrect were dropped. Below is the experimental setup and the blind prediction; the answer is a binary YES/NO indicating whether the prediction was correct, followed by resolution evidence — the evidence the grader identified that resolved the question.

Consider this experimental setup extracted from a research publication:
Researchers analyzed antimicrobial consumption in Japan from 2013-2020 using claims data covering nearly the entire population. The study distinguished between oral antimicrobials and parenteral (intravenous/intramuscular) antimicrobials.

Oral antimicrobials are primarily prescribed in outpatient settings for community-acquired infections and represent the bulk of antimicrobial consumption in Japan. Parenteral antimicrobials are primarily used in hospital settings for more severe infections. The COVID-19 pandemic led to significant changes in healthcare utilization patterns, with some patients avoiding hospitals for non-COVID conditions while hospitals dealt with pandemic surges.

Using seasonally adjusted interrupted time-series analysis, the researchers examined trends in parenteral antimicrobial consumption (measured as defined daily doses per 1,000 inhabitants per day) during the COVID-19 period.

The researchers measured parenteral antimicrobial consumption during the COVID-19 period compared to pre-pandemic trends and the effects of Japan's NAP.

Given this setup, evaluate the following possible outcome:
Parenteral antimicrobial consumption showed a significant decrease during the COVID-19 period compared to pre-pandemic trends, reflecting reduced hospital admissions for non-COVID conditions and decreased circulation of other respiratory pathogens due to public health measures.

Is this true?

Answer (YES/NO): NO